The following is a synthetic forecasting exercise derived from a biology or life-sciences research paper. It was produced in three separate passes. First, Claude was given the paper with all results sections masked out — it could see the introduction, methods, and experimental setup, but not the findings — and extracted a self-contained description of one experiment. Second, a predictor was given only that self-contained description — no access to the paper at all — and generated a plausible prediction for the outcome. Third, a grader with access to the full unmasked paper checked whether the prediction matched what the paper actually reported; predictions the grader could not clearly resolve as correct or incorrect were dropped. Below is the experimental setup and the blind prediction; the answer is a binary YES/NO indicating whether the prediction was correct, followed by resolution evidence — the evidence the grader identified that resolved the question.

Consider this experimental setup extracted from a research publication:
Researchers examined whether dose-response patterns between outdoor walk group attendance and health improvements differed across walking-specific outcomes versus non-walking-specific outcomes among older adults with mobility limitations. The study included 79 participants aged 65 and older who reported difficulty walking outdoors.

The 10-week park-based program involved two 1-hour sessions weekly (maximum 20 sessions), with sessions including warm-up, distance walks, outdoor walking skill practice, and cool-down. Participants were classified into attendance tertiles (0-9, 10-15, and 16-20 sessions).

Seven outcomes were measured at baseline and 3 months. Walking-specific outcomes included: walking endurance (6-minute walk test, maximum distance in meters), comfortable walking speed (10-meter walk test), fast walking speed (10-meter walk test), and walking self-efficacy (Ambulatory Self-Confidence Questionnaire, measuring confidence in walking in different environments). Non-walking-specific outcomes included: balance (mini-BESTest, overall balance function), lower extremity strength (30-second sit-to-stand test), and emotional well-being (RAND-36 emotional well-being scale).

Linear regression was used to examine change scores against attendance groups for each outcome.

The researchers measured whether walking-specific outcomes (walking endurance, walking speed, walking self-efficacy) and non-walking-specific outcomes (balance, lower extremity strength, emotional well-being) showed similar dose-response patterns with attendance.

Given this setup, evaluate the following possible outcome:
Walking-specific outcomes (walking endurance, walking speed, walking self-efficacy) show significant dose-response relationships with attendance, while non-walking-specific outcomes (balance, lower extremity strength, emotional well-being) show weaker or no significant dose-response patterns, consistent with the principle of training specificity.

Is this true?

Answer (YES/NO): YES